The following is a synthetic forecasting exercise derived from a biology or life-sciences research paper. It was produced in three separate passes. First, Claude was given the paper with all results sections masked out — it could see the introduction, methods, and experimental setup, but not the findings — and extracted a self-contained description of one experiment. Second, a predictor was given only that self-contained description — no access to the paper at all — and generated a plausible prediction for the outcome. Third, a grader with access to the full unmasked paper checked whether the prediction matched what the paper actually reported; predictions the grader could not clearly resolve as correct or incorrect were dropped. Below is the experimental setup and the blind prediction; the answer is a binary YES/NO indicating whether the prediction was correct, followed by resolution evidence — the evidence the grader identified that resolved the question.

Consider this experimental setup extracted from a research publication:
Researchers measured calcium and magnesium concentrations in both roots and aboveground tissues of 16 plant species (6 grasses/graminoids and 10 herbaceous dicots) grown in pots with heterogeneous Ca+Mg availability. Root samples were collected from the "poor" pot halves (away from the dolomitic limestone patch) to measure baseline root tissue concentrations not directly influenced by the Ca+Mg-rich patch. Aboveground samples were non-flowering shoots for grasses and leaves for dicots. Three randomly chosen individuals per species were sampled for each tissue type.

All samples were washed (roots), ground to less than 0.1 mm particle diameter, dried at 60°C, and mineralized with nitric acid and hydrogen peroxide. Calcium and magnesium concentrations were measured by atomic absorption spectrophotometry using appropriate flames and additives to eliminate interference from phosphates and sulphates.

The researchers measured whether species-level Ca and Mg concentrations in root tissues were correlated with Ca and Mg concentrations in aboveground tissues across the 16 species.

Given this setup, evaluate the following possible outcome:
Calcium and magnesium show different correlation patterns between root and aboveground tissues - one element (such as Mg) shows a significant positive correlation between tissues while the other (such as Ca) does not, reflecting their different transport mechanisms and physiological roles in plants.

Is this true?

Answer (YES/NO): NO